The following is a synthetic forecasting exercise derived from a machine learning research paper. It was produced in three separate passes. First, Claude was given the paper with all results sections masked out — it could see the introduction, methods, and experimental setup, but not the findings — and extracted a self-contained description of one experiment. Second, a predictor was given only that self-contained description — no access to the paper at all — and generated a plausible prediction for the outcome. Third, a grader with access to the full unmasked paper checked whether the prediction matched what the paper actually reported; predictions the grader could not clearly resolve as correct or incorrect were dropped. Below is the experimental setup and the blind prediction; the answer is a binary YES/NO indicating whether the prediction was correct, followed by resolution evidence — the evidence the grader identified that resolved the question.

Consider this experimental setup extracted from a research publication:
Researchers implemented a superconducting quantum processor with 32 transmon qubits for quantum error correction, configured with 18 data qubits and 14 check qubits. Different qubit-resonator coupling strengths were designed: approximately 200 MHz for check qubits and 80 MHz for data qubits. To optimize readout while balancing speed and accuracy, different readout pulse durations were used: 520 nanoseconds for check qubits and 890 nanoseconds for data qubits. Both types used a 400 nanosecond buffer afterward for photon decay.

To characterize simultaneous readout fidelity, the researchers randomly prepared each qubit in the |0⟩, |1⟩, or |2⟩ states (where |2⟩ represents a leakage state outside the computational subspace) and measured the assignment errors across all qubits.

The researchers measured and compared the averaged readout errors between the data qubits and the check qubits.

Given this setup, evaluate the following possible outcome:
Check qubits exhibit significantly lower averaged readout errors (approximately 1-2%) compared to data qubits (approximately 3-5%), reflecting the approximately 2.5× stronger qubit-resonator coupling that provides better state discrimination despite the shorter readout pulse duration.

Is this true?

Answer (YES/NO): NO